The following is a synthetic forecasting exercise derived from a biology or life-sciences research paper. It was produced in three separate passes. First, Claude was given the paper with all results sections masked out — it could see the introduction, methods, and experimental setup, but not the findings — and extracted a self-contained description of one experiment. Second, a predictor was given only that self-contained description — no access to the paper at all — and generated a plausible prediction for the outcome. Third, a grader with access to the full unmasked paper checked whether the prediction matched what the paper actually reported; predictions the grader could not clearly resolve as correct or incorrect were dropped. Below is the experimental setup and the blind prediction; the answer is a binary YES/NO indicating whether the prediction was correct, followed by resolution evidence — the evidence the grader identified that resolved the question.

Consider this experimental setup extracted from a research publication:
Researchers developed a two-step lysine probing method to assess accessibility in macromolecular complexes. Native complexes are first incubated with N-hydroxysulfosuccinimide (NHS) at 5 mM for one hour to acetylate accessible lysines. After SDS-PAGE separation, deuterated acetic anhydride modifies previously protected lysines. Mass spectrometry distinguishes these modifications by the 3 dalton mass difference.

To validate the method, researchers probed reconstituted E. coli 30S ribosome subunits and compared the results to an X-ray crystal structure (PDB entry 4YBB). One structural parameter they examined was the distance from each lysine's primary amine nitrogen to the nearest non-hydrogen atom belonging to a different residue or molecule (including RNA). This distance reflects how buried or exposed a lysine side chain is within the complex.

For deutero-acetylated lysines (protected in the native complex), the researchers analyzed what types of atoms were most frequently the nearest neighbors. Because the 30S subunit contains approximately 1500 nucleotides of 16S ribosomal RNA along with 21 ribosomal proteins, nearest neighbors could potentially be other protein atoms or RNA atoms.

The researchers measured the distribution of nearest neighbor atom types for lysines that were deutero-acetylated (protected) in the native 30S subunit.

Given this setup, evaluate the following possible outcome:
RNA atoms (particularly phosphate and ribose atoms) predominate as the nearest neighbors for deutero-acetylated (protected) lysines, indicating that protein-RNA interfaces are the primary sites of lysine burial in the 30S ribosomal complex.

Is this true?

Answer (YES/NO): YES